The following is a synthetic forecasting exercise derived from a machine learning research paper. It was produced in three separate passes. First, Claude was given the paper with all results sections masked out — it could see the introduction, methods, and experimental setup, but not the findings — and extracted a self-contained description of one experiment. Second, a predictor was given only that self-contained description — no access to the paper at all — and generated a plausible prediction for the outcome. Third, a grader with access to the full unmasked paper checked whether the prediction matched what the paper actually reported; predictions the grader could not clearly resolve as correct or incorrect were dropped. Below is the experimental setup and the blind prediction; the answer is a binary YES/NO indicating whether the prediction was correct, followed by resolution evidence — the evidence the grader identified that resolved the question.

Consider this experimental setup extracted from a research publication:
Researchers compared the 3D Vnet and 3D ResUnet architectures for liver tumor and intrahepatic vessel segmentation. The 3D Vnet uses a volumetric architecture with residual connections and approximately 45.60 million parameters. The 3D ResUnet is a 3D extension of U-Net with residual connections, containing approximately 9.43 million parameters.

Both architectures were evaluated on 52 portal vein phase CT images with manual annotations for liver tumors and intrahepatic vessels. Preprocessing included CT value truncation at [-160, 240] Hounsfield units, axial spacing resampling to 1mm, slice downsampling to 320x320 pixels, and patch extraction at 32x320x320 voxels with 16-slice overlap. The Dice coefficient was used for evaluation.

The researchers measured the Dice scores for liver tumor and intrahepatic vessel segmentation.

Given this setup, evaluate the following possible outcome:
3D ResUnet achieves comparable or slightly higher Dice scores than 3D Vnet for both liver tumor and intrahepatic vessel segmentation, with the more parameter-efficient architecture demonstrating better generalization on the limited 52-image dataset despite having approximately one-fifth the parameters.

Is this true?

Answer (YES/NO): YES